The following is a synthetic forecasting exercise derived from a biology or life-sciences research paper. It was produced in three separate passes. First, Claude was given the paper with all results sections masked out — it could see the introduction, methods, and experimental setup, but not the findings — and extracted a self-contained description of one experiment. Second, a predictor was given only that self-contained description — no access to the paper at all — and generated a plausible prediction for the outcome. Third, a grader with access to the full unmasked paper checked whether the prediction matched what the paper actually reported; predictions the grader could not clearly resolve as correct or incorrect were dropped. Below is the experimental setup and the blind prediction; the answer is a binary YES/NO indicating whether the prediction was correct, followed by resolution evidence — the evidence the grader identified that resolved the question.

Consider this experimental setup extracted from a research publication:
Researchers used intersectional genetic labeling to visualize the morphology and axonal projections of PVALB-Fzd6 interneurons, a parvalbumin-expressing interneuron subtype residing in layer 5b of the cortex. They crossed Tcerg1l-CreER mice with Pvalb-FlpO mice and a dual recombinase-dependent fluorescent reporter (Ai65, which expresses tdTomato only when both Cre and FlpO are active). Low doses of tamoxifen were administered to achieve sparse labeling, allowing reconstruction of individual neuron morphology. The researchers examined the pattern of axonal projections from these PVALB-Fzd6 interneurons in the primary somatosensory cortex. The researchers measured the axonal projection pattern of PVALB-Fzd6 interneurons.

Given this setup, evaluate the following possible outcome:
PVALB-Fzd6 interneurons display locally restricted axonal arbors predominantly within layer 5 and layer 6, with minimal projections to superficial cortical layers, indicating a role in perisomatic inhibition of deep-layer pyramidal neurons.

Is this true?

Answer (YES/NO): NO